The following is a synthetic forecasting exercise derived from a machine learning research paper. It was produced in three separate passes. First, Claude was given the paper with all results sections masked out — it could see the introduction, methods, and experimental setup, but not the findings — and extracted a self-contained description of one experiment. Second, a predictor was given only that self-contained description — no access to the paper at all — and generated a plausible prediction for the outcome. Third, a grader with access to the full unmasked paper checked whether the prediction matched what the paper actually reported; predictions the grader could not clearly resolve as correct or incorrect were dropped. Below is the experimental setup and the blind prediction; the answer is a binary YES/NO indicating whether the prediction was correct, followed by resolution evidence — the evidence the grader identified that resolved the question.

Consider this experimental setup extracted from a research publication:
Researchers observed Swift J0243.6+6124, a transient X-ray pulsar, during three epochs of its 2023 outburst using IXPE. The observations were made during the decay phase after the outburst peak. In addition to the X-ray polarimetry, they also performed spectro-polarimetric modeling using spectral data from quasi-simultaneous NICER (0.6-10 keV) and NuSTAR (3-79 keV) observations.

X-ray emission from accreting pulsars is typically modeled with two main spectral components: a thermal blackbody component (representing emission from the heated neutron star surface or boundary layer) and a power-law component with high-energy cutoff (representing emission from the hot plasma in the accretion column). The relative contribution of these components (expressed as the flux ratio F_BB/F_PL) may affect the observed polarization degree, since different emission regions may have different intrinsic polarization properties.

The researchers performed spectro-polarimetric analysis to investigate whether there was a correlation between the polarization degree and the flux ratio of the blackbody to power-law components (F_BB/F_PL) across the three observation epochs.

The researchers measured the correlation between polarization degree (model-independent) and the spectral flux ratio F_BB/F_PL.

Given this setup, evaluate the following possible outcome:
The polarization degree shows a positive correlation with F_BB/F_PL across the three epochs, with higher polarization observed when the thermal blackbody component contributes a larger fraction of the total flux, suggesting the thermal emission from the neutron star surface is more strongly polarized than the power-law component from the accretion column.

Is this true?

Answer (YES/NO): YES